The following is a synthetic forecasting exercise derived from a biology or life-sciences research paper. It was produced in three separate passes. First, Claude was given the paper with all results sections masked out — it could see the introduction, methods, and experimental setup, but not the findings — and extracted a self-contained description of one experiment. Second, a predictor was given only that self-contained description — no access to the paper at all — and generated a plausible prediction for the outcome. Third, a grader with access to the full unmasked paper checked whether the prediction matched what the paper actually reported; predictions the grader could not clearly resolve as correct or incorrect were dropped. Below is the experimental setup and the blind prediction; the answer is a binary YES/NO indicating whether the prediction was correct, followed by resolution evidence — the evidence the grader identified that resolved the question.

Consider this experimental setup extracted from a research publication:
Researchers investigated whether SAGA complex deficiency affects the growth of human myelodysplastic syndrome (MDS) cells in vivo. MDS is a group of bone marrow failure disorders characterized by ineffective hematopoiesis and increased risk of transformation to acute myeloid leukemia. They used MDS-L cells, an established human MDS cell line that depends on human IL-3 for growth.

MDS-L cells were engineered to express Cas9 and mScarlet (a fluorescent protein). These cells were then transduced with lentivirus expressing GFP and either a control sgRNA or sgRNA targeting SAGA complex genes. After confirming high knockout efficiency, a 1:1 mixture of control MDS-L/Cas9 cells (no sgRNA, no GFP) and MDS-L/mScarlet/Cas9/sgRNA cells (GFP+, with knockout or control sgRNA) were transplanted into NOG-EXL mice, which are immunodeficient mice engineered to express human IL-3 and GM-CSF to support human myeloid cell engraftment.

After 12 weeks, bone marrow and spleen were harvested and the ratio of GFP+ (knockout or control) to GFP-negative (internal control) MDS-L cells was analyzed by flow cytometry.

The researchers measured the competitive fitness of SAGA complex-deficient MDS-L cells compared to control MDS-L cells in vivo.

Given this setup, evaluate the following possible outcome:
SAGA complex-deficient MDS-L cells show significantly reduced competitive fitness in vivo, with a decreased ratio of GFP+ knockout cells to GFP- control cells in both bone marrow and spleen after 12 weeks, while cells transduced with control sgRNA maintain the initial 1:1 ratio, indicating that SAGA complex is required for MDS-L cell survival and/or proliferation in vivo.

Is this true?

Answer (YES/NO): NO